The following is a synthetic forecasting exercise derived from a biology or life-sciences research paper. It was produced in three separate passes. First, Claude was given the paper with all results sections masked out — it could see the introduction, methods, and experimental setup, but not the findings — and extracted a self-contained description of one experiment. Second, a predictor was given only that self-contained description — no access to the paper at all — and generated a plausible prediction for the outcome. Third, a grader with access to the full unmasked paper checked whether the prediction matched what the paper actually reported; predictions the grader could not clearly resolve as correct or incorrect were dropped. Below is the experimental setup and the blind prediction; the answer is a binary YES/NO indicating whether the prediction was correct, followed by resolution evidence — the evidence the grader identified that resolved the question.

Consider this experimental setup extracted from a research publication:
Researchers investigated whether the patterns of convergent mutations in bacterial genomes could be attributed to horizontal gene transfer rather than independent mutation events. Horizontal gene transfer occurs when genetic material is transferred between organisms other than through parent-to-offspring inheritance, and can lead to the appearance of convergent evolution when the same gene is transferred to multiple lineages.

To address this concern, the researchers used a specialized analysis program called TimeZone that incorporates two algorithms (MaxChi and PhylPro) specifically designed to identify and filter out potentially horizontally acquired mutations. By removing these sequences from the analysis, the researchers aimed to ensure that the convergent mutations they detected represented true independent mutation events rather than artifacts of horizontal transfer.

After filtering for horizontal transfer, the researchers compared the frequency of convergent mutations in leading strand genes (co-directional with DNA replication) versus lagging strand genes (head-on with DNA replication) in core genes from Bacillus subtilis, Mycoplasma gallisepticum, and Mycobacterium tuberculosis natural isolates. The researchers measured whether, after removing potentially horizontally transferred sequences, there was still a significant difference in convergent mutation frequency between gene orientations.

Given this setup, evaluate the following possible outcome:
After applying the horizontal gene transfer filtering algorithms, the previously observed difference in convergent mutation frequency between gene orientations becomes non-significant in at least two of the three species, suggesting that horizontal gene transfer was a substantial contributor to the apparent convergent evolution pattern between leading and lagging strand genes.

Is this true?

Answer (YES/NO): NO